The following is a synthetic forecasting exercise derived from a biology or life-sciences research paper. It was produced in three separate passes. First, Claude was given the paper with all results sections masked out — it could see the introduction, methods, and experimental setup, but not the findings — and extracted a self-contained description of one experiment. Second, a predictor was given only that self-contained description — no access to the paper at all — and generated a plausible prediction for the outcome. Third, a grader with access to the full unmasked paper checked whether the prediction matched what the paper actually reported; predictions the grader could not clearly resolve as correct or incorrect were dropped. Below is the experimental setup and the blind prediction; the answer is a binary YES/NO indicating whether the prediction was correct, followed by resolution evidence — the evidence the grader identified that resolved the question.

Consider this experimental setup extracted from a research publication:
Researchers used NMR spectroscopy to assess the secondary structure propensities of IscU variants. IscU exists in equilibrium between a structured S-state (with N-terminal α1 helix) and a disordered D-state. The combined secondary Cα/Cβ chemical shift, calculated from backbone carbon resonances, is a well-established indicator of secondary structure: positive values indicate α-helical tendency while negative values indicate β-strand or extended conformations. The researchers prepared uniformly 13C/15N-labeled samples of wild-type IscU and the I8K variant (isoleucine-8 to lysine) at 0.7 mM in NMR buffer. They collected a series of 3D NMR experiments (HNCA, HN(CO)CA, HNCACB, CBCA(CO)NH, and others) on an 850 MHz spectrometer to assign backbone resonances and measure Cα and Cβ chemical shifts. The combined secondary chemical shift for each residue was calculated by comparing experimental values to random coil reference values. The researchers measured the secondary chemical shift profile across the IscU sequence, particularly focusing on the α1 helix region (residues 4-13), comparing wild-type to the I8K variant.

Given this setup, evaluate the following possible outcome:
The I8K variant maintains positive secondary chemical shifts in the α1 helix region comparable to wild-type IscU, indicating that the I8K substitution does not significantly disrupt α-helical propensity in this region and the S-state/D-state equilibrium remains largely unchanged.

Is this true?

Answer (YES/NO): NO